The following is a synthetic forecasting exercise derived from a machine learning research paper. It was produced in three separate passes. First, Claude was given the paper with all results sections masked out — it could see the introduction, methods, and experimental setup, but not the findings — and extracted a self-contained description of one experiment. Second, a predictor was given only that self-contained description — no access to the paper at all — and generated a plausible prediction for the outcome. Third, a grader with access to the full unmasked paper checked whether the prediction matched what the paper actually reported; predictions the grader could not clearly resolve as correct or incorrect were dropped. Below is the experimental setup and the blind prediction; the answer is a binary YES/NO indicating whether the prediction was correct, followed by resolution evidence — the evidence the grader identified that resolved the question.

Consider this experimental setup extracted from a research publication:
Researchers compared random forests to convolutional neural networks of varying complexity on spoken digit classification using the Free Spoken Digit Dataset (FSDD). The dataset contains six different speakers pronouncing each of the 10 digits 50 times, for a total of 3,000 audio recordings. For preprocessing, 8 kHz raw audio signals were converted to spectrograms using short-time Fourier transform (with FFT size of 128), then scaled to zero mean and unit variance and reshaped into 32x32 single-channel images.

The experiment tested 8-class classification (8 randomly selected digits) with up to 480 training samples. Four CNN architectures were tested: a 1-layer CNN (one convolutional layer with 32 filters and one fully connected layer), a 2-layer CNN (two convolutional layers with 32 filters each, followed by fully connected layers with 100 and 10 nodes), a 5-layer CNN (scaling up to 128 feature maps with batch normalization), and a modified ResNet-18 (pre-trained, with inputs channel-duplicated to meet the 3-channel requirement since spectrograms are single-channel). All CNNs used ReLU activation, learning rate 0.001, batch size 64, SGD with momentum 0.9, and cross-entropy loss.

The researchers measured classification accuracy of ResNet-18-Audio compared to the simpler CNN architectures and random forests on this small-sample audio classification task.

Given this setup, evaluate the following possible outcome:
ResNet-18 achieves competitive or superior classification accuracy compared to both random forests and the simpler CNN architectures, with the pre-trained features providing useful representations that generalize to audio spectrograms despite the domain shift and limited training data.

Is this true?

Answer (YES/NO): NO